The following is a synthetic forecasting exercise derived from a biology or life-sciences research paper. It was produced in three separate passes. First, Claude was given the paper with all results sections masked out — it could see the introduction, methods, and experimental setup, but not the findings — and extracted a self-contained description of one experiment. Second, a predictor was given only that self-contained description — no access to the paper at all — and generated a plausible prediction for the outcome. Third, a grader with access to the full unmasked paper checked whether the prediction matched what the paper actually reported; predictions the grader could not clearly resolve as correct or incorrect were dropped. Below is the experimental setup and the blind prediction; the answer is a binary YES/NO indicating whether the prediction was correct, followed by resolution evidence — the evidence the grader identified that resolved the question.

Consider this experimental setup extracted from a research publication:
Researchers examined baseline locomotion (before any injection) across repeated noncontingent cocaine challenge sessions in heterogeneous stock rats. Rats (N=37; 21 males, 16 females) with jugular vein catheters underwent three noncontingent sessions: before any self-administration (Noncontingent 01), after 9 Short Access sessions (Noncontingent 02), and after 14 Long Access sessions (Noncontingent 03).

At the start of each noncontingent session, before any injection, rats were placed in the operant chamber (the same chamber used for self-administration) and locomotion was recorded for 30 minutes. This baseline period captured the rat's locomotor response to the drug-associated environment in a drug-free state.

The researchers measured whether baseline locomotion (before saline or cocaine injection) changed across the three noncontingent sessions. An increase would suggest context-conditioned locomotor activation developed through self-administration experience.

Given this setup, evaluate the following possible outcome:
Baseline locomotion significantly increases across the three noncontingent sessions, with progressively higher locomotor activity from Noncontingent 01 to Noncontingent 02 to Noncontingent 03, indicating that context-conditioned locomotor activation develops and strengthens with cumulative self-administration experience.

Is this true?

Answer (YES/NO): NO